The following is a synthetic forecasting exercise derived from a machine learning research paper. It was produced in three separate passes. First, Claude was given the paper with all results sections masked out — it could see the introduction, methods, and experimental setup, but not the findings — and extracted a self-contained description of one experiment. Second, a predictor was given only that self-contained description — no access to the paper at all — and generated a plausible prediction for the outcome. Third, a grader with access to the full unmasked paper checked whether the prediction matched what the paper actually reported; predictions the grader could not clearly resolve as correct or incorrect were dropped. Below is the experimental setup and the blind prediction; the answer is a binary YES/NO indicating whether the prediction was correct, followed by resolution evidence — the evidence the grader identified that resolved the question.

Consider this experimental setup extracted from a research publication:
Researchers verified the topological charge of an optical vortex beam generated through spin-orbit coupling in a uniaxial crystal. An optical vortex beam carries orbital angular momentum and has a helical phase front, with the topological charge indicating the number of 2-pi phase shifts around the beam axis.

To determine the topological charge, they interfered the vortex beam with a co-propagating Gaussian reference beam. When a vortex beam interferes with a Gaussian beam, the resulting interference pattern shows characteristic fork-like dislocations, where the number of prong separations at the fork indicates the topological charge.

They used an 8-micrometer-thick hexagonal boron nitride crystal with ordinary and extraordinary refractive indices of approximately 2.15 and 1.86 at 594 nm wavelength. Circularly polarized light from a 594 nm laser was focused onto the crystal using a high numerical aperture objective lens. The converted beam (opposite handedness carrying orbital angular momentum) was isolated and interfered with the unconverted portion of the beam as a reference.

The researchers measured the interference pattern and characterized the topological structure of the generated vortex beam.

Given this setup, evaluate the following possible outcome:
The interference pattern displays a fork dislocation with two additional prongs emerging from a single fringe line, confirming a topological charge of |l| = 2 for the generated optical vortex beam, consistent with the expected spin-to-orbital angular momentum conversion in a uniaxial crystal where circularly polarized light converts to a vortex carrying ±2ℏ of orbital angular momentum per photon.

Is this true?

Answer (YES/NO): YES